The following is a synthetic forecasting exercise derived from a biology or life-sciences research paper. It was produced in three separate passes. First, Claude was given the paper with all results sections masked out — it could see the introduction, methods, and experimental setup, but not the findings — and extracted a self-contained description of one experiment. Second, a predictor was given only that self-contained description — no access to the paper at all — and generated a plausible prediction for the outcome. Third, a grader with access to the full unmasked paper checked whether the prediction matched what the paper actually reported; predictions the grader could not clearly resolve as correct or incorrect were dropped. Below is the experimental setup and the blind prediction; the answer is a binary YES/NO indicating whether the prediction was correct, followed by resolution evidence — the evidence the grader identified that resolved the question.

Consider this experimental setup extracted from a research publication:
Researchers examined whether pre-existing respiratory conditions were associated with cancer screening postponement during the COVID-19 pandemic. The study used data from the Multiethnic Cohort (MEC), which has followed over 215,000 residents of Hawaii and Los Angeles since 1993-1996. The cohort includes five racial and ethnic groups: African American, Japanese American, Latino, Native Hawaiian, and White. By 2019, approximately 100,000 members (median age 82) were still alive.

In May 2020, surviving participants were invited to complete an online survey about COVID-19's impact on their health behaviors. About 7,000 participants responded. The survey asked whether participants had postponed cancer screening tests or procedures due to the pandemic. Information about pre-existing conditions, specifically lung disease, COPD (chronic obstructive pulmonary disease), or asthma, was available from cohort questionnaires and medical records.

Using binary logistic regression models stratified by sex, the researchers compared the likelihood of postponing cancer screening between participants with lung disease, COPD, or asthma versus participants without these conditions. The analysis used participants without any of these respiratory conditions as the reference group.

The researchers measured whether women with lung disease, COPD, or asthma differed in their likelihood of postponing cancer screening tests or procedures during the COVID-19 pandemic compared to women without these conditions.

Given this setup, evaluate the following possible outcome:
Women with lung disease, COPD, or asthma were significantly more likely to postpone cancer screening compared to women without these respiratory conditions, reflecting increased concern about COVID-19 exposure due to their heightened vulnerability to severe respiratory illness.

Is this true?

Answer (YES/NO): YES